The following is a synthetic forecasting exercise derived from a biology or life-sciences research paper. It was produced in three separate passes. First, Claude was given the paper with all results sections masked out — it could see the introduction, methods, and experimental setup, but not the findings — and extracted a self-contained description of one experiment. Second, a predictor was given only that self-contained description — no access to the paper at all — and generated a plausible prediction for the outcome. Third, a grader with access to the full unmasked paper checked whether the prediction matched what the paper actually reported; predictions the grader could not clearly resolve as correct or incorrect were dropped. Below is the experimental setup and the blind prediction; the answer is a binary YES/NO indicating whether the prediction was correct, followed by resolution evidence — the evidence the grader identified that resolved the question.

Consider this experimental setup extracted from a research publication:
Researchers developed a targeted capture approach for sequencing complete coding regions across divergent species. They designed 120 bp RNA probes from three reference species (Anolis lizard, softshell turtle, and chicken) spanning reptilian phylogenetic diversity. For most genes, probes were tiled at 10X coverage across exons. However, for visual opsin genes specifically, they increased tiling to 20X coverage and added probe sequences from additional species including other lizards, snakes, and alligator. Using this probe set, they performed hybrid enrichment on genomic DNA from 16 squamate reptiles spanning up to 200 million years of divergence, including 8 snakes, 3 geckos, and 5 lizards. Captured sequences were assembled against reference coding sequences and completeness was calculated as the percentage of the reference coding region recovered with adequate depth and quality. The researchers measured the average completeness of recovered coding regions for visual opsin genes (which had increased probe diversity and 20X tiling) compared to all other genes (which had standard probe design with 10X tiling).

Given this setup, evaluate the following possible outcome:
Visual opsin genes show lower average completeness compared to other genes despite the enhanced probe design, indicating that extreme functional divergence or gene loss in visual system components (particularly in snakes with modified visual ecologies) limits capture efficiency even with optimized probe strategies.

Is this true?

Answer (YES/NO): NO